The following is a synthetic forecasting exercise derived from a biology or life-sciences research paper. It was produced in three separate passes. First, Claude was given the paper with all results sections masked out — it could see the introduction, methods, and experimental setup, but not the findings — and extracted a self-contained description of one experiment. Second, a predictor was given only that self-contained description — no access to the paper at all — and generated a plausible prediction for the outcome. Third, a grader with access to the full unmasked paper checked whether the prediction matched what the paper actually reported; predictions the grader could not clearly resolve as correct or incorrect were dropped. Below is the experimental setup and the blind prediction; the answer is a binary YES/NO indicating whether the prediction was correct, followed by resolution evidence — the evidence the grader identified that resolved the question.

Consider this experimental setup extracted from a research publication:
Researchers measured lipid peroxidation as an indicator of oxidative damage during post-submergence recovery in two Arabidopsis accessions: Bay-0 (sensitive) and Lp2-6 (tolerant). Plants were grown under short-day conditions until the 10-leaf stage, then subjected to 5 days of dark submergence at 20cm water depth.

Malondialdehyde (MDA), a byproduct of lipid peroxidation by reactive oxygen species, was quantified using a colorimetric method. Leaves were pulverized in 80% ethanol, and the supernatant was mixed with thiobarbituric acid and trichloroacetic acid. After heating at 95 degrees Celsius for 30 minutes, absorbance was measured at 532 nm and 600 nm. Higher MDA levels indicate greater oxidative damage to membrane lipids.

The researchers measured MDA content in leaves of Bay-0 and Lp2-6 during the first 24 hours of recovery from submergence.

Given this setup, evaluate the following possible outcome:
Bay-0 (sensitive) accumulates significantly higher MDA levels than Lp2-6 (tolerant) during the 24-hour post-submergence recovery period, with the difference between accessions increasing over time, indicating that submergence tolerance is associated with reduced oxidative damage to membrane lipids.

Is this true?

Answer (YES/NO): YES